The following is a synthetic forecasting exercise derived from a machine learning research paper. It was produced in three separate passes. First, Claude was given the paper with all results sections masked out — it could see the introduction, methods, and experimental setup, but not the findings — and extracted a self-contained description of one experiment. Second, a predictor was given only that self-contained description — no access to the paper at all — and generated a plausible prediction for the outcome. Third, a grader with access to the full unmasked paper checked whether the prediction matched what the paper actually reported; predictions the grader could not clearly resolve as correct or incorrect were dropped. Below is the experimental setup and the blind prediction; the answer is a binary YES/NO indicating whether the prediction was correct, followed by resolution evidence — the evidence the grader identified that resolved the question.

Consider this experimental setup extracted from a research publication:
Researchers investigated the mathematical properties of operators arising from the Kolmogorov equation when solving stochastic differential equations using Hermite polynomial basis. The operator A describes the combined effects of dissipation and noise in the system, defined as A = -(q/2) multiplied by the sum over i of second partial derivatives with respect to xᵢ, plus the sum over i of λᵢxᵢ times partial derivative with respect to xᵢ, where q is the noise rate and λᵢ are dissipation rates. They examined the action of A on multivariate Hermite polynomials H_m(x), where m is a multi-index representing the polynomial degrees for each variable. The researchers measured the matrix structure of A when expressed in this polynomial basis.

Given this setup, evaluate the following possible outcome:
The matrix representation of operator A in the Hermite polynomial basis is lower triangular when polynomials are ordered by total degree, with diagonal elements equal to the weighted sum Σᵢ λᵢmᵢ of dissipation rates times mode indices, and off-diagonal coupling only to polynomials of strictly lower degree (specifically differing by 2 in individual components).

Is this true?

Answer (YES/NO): NO